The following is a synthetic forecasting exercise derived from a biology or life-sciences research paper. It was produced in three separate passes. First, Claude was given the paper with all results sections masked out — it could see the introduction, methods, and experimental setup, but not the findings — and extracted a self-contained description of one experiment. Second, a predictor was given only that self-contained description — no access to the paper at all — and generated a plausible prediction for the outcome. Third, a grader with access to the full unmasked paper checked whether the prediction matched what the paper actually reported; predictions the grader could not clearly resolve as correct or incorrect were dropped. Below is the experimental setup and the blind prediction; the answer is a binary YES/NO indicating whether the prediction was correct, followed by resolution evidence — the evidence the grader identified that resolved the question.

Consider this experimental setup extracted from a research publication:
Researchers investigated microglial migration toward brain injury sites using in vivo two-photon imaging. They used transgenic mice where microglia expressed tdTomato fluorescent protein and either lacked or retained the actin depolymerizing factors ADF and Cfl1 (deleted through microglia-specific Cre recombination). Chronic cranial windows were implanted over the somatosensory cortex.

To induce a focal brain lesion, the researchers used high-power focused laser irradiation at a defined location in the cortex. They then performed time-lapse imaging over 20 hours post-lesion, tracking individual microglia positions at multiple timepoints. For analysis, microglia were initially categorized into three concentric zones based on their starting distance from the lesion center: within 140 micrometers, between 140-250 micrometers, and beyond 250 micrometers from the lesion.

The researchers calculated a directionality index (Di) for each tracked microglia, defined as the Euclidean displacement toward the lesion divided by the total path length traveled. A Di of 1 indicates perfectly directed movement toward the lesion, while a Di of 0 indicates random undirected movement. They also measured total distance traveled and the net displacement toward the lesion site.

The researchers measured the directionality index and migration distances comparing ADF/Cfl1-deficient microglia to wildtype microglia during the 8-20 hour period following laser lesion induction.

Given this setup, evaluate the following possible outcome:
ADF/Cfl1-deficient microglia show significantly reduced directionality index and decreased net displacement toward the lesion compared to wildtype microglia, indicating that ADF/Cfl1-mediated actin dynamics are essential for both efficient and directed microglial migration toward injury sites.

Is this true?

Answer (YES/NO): YES